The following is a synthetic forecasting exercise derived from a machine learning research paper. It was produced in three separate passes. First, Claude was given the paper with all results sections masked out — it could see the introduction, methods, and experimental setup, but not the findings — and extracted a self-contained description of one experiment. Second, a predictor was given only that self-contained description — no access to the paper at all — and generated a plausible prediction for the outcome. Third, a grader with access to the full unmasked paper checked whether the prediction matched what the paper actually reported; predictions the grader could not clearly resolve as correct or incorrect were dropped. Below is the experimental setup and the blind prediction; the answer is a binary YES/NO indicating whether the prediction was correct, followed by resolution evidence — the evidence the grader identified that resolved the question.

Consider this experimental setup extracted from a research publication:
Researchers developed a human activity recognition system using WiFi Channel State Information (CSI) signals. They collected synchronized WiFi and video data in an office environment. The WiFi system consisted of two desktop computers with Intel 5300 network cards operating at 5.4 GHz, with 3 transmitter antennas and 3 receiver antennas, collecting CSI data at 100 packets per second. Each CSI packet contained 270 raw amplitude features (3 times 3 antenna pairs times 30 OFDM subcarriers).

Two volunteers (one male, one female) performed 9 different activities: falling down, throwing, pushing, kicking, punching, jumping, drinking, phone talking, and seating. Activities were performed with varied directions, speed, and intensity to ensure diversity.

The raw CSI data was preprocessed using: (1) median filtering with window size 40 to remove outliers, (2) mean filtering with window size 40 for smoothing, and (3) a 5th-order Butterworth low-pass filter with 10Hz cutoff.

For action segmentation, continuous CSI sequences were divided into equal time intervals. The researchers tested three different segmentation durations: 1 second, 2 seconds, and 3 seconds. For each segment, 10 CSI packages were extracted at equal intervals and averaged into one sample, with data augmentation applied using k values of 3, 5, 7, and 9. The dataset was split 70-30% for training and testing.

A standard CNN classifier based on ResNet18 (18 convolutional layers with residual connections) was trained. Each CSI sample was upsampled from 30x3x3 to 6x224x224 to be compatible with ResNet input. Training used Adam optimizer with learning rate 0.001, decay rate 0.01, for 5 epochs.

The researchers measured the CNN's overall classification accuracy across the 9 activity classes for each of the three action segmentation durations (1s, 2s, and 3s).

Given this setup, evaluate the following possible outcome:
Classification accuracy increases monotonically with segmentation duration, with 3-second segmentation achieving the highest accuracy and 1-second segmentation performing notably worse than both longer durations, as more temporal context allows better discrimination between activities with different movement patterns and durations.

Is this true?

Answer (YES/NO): NO